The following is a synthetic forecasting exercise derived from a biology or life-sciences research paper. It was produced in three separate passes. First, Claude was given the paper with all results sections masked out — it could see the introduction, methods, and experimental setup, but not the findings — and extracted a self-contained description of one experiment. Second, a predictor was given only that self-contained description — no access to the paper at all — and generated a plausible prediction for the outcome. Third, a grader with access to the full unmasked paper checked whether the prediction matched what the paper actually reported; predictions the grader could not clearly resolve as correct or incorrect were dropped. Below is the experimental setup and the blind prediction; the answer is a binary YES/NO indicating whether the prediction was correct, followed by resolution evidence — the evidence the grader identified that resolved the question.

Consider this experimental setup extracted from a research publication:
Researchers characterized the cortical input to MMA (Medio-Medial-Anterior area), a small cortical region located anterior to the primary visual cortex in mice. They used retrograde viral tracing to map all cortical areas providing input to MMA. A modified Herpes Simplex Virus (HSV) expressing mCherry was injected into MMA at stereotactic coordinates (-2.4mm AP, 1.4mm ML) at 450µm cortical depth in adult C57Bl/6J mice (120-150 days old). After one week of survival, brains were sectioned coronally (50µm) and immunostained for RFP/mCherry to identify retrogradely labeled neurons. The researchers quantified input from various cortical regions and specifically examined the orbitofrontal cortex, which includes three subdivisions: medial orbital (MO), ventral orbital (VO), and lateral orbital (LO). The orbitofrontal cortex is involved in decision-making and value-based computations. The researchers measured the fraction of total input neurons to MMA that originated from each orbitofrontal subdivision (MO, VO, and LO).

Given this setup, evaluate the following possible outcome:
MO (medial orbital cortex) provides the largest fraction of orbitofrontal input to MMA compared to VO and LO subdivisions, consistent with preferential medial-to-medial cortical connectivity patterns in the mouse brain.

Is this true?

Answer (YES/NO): NO